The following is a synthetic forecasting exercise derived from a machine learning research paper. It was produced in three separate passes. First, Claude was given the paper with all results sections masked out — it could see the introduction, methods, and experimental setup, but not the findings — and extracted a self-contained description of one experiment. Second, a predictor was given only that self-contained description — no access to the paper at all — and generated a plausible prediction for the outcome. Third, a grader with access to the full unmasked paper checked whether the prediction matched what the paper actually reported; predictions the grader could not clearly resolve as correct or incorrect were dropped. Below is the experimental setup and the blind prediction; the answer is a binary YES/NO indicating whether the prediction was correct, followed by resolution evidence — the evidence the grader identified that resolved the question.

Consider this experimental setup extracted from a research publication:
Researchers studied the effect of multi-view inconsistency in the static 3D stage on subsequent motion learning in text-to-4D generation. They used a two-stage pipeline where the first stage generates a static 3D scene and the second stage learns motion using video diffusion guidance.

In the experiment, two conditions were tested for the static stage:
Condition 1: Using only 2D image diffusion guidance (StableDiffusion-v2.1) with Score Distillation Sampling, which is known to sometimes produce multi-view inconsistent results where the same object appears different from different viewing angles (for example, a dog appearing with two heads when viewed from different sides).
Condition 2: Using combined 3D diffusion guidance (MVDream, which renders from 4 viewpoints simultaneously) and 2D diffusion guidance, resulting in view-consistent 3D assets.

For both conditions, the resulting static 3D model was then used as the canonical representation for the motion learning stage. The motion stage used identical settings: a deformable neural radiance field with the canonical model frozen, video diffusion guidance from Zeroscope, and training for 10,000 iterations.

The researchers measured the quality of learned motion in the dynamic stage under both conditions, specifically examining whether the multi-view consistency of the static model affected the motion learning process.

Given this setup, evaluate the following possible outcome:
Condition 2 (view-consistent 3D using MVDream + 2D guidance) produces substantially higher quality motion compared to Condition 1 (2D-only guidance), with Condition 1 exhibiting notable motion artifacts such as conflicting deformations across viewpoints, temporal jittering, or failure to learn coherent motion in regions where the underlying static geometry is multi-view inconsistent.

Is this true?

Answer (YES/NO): YES